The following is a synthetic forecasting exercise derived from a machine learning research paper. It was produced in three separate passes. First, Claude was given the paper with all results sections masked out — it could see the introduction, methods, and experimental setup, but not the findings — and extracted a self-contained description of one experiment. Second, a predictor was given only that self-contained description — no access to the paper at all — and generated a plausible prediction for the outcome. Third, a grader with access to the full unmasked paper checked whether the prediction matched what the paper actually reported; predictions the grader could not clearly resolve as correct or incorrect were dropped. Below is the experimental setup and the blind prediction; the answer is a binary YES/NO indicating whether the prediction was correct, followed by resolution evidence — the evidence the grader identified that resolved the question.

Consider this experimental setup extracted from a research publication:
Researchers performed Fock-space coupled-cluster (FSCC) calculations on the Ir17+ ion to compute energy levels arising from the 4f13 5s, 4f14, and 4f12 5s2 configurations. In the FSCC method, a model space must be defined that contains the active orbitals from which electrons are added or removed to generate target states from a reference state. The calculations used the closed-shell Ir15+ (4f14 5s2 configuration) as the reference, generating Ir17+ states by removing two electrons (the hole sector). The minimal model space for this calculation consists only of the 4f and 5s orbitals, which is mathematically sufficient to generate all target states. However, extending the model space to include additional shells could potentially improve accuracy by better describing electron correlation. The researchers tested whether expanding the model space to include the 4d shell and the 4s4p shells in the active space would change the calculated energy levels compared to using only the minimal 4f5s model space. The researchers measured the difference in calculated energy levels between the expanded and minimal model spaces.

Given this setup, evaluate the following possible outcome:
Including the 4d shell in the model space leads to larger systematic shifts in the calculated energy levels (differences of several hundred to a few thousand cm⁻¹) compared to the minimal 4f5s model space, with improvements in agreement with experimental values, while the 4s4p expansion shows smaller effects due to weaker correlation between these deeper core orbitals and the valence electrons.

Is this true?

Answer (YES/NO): NO